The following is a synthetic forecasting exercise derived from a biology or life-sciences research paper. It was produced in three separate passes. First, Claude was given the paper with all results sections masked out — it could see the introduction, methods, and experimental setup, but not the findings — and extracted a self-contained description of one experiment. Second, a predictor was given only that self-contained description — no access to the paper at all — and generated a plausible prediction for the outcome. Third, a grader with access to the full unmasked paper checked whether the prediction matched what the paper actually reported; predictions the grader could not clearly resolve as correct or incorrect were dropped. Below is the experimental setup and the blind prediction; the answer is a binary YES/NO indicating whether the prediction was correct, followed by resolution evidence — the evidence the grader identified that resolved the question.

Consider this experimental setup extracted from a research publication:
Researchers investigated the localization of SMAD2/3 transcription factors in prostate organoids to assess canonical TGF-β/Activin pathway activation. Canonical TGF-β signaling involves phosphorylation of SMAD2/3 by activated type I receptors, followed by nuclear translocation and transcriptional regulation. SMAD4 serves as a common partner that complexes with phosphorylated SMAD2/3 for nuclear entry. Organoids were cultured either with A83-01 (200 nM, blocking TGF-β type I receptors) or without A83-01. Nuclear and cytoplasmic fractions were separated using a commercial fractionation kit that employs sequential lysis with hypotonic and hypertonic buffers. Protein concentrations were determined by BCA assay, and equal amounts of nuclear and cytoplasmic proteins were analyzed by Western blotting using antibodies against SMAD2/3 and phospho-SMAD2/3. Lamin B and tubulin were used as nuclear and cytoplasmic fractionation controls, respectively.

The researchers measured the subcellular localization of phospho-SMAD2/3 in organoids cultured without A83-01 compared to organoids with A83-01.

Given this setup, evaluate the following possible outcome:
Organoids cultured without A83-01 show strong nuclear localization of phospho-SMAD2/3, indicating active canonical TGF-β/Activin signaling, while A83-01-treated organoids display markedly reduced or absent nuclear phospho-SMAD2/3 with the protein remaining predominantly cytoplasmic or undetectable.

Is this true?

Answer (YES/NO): NO